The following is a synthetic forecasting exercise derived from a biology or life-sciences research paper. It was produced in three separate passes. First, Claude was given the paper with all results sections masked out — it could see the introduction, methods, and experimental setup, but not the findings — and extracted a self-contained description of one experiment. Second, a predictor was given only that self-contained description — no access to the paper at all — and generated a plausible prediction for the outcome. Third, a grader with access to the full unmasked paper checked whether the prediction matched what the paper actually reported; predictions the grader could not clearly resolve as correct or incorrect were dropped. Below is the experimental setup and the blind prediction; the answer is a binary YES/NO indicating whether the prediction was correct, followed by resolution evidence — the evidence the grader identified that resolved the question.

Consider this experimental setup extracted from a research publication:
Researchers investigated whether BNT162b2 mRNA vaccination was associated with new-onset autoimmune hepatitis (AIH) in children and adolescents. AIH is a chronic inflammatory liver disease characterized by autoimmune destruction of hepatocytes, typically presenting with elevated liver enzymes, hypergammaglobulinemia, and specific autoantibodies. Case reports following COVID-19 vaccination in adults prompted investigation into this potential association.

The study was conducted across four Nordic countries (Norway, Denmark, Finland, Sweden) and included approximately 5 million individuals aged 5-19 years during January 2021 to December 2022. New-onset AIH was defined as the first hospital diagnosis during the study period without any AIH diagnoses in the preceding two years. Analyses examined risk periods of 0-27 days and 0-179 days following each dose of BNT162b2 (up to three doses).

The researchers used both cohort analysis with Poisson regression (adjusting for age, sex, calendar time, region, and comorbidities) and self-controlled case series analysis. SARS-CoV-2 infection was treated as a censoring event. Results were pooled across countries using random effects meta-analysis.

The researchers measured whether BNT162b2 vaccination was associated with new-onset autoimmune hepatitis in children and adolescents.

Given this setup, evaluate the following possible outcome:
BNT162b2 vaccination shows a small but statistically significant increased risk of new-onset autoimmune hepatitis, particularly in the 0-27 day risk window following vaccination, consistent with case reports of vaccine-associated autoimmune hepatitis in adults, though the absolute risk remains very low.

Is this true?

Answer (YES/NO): NO